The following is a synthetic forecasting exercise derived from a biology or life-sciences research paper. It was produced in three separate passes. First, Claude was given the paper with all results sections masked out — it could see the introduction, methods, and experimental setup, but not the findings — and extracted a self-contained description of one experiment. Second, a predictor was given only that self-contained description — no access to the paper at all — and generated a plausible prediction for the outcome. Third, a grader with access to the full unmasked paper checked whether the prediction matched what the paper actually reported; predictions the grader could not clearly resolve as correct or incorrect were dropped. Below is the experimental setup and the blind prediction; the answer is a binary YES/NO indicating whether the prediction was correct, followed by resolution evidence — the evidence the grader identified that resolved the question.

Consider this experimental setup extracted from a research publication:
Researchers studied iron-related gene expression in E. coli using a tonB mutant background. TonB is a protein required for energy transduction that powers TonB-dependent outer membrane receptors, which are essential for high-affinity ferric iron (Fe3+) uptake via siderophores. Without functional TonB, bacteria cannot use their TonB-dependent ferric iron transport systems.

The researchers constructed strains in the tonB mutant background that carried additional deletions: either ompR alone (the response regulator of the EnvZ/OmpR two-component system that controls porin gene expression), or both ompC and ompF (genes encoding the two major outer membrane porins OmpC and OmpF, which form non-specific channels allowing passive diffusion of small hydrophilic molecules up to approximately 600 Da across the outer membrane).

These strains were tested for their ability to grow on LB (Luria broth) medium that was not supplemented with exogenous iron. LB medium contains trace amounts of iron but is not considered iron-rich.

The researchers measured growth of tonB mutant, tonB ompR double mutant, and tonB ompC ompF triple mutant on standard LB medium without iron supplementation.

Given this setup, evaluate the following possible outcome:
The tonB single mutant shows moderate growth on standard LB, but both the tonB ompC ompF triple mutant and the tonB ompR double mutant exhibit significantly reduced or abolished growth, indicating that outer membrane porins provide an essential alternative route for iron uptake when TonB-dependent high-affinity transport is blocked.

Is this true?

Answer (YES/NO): YES